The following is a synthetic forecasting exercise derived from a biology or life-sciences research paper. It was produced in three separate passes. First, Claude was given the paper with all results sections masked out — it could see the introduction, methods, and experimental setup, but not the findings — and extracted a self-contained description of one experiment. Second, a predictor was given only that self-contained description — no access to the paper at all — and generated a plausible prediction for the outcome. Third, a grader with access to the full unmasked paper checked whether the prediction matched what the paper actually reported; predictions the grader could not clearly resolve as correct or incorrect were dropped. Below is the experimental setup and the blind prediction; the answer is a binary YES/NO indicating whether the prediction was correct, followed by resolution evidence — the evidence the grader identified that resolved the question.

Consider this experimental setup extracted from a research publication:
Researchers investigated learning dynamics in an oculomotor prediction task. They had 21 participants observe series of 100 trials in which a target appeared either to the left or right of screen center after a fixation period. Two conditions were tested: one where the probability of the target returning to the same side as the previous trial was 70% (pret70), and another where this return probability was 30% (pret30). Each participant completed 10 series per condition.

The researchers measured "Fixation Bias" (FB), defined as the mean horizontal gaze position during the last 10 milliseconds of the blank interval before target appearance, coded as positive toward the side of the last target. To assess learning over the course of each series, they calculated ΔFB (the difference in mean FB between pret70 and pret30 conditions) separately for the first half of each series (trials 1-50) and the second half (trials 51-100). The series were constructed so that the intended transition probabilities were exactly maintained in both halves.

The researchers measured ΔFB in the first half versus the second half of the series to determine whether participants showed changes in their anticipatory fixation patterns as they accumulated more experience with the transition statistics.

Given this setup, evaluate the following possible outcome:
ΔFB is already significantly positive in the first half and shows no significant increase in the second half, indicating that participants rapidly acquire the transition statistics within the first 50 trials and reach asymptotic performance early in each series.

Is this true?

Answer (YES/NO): NO